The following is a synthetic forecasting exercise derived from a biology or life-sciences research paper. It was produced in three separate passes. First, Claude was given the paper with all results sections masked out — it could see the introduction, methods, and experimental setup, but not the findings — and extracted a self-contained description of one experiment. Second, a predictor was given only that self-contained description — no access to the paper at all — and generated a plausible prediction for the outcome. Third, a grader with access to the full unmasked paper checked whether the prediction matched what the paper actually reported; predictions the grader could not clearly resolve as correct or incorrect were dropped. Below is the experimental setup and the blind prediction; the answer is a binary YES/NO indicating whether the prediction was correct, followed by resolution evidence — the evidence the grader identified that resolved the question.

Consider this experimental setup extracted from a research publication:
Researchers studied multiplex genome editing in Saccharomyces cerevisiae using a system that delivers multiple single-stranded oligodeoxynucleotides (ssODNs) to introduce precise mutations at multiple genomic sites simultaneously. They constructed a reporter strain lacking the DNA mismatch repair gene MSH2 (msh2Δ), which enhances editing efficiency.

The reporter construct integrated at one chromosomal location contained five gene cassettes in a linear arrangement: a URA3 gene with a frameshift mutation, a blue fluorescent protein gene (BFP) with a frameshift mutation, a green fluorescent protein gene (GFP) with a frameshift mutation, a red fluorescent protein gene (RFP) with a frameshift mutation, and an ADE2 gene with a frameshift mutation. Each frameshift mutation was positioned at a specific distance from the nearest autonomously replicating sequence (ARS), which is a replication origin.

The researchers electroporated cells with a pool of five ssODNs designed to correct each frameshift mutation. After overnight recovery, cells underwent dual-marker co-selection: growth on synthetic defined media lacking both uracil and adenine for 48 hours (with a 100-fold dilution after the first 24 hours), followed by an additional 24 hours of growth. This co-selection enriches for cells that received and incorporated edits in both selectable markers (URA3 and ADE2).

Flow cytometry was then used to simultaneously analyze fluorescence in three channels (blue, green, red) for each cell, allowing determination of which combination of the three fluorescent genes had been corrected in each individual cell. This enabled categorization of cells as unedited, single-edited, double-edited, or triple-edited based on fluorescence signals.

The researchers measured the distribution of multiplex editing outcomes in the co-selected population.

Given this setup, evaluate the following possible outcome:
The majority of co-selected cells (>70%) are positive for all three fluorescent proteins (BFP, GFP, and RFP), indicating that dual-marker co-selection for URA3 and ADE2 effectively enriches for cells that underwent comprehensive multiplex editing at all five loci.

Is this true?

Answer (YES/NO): NO